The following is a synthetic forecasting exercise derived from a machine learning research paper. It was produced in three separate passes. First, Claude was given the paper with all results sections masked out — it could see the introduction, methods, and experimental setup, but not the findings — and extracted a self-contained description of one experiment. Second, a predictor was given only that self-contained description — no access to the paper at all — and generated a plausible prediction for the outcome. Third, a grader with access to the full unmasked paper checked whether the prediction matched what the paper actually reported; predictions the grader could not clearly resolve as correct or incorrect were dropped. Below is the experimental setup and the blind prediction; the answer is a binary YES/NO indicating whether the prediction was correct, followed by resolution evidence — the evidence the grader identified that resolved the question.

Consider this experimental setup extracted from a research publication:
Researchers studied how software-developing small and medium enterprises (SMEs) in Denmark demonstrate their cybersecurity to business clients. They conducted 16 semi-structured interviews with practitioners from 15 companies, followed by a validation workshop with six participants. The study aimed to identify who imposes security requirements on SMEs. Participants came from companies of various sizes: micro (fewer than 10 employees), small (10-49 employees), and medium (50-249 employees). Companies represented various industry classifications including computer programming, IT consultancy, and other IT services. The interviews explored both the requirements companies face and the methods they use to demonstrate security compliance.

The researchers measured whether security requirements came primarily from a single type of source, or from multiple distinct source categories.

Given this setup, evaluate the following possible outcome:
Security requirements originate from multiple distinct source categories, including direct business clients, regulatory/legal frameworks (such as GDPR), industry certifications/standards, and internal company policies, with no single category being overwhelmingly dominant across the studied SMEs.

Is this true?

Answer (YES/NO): NO